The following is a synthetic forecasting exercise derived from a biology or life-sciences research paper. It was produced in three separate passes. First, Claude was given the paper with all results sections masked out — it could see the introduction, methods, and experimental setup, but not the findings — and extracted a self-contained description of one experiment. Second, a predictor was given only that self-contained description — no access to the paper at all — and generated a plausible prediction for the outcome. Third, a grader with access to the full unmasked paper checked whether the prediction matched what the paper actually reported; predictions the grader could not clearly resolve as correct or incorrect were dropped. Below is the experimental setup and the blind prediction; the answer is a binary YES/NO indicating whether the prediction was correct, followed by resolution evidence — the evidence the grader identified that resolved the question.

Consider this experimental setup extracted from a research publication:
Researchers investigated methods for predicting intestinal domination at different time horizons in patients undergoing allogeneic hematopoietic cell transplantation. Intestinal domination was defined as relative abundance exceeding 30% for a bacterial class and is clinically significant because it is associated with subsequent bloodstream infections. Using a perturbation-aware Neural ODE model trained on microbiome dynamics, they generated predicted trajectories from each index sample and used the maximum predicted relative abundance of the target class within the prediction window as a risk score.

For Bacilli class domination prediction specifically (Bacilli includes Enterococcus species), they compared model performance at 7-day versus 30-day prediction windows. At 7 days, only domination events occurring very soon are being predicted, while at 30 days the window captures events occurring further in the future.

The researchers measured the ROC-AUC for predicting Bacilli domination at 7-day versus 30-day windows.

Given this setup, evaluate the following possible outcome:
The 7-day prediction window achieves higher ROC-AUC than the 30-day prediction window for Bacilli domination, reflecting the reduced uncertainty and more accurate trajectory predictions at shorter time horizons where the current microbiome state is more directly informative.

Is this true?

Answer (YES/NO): NO